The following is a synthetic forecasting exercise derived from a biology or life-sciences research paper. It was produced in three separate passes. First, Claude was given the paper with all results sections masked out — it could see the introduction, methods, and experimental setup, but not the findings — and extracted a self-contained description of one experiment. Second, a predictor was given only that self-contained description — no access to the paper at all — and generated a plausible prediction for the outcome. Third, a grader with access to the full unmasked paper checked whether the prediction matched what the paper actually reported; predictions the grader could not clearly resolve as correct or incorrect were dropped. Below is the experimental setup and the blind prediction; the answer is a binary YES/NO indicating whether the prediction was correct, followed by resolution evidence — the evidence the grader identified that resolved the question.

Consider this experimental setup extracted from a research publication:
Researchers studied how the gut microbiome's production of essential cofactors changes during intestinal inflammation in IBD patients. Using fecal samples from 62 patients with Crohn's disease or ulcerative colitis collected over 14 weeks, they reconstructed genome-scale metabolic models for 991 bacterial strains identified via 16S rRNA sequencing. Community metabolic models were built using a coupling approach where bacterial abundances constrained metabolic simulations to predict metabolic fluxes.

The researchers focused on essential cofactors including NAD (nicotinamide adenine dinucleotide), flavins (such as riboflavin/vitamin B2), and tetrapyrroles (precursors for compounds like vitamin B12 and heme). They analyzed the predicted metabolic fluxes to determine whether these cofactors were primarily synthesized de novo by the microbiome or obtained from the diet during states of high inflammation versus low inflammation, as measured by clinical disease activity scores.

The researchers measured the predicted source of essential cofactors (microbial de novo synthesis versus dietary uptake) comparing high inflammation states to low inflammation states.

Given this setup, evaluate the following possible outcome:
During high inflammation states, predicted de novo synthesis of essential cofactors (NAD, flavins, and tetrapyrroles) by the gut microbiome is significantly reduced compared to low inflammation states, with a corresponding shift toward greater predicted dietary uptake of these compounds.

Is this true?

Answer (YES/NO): YES